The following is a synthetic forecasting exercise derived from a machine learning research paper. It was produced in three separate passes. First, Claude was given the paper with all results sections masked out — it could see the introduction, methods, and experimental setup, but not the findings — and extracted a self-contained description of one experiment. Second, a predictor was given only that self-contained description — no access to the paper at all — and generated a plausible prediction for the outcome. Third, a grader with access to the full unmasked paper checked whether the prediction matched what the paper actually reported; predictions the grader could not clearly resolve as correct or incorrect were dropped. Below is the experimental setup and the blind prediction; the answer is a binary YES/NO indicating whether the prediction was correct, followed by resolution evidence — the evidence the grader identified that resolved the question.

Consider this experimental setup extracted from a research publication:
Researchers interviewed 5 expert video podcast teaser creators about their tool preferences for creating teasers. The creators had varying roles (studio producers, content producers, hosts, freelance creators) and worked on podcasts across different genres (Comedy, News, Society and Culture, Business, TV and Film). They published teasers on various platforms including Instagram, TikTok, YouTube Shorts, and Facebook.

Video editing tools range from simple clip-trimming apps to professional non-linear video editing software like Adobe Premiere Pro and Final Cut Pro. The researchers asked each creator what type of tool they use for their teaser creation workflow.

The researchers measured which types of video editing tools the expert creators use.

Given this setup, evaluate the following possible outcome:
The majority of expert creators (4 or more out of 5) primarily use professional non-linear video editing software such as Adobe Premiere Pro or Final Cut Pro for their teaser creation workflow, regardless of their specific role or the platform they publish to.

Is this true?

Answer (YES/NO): YES